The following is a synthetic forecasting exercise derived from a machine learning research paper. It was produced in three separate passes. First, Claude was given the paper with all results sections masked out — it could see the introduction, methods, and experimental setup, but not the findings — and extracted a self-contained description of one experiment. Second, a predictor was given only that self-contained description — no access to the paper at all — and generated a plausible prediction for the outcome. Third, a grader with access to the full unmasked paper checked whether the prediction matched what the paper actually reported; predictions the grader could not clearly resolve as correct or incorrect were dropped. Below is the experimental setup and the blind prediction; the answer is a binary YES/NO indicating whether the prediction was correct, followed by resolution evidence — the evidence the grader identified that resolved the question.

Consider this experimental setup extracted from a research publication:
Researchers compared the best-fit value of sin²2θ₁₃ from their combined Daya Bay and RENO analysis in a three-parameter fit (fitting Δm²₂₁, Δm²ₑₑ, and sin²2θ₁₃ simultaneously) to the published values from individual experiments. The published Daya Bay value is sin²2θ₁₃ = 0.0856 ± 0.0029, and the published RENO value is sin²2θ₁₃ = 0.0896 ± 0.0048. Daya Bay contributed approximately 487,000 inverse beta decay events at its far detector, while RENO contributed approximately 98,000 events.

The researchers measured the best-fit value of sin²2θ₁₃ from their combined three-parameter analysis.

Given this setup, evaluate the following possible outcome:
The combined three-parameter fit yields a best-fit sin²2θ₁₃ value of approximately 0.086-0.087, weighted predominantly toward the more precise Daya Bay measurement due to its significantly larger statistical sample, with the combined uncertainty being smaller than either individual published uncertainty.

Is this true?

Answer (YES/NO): NO